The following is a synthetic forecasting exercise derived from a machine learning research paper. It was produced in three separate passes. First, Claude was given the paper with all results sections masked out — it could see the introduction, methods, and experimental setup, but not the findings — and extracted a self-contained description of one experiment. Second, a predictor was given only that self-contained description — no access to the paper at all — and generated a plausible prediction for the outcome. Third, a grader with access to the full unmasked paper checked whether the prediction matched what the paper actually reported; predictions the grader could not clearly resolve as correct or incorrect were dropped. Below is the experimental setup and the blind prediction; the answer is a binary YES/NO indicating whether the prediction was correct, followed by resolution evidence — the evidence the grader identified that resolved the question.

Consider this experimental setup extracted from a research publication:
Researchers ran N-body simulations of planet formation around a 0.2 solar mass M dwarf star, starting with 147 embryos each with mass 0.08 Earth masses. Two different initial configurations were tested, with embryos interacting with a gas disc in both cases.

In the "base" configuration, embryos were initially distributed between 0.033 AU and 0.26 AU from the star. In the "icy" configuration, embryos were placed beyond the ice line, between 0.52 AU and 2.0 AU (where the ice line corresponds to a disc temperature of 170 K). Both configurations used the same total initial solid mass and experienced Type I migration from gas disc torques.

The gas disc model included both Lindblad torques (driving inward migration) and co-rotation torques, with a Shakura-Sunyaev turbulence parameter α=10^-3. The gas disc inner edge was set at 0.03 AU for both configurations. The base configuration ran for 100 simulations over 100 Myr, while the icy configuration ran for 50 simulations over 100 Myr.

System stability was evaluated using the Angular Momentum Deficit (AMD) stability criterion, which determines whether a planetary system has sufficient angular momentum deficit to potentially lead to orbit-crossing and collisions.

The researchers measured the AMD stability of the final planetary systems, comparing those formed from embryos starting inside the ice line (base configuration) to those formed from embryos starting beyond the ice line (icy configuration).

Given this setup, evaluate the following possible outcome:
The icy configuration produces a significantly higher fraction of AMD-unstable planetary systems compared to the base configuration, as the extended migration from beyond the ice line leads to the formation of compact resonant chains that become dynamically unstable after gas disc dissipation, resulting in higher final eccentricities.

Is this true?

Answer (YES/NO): NO